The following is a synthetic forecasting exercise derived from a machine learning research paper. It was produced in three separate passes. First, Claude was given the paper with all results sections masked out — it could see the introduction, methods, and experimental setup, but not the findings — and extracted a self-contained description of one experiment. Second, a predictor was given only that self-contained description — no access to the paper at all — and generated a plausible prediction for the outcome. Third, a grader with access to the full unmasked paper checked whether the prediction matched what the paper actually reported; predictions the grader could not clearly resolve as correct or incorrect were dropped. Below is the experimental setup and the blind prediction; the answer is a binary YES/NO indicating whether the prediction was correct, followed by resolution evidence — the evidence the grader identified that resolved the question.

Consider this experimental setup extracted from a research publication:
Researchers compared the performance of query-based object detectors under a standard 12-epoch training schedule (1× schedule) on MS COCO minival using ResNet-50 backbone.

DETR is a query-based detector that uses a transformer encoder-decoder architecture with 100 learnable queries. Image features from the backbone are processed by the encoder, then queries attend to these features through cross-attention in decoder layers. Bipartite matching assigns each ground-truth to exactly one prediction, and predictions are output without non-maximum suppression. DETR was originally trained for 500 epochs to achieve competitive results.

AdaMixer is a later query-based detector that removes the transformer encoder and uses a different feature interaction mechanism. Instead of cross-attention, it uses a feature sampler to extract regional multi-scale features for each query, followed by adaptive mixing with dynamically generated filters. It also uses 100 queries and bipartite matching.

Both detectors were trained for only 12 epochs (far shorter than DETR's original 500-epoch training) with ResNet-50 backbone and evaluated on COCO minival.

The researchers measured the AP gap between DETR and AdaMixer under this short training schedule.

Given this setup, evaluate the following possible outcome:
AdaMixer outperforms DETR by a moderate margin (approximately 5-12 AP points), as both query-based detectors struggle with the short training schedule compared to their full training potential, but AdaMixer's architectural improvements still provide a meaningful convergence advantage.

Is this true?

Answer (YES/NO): NO